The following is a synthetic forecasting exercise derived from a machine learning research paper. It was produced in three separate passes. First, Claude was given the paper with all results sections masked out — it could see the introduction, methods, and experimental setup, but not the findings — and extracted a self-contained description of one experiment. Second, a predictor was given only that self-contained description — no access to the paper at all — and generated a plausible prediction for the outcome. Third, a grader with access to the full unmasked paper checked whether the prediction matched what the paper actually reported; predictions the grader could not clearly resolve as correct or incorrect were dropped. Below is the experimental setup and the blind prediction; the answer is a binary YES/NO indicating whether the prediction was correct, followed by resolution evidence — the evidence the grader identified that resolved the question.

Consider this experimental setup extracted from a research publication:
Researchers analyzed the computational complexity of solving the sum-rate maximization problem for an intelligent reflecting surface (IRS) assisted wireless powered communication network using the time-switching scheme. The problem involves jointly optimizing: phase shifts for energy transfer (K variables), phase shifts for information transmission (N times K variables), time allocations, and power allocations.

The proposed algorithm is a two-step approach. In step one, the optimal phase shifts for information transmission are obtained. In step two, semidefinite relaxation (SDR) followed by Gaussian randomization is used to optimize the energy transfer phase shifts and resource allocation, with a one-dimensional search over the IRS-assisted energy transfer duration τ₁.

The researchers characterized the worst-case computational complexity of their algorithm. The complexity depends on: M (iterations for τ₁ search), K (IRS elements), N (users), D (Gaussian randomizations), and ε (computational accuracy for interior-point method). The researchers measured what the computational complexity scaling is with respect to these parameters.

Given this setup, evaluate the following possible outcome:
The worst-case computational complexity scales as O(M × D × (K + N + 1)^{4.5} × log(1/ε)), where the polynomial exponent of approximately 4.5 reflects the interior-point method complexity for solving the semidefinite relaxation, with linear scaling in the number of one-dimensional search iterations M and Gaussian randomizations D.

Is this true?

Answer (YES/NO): NO